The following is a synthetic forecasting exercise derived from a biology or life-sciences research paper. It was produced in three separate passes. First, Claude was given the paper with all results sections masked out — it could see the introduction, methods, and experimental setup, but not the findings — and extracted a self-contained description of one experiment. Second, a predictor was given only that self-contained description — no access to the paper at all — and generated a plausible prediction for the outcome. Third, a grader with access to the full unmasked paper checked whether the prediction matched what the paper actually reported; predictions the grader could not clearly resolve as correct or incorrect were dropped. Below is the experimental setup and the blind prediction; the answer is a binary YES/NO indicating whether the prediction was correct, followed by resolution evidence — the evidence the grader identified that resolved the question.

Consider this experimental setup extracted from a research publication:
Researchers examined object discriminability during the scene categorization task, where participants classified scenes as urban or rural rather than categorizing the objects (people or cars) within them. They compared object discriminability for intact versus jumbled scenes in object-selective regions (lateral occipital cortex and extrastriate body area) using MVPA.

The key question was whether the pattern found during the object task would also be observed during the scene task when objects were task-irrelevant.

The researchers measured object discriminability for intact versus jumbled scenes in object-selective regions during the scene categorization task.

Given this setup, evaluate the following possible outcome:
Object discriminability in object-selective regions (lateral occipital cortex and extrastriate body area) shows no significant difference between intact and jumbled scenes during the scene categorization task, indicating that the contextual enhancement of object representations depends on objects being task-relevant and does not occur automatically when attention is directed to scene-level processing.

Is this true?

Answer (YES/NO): YES